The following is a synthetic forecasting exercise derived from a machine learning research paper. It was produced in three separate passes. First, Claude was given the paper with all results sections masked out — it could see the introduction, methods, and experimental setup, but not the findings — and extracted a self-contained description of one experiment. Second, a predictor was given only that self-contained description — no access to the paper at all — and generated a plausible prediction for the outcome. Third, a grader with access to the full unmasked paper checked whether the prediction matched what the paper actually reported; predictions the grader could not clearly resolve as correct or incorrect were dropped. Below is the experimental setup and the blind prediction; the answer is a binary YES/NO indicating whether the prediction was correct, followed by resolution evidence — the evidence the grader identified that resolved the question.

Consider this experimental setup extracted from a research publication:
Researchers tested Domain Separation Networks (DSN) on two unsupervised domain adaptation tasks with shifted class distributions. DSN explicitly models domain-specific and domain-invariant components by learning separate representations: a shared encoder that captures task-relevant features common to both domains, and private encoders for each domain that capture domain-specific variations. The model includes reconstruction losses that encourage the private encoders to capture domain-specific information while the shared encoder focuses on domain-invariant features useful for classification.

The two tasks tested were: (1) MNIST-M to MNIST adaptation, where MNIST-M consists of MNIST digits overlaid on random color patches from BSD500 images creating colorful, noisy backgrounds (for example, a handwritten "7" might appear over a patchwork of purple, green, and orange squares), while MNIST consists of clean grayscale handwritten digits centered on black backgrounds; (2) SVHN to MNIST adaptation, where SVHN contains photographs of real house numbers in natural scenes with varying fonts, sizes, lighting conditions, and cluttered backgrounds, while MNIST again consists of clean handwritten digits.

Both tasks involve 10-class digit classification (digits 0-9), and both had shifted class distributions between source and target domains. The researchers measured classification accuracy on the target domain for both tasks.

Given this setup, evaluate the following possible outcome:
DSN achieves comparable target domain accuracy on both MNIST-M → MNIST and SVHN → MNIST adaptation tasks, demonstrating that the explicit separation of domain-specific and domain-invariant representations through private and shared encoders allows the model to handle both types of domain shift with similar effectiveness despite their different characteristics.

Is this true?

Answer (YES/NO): NO